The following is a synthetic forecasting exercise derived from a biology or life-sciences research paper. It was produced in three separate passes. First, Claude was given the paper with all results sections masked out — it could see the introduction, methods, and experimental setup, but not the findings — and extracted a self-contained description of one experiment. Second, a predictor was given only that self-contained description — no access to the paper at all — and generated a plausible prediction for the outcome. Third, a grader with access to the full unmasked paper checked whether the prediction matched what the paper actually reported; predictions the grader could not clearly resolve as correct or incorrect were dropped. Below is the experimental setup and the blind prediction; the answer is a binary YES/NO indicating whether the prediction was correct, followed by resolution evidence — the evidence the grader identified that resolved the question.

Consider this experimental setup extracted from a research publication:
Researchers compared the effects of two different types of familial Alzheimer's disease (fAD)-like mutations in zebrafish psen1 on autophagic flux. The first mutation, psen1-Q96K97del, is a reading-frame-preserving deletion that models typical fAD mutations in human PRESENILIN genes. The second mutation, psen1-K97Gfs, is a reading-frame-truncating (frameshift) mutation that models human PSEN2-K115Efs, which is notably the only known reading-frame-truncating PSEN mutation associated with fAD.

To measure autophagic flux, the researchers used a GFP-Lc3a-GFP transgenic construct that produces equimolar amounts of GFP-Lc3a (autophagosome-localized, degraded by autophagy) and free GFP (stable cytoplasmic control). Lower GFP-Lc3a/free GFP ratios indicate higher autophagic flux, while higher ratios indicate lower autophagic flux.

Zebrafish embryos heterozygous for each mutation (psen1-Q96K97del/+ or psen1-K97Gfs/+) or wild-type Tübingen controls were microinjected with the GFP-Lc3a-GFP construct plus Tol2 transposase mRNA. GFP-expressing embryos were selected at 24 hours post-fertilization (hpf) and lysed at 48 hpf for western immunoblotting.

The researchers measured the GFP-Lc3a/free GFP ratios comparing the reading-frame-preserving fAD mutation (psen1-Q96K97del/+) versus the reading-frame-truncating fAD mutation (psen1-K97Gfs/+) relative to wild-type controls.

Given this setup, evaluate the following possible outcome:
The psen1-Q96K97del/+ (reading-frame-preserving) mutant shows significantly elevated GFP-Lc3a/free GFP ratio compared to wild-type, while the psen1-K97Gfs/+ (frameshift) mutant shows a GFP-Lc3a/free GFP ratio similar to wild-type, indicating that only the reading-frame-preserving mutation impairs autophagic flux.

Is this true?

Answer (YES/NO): NO